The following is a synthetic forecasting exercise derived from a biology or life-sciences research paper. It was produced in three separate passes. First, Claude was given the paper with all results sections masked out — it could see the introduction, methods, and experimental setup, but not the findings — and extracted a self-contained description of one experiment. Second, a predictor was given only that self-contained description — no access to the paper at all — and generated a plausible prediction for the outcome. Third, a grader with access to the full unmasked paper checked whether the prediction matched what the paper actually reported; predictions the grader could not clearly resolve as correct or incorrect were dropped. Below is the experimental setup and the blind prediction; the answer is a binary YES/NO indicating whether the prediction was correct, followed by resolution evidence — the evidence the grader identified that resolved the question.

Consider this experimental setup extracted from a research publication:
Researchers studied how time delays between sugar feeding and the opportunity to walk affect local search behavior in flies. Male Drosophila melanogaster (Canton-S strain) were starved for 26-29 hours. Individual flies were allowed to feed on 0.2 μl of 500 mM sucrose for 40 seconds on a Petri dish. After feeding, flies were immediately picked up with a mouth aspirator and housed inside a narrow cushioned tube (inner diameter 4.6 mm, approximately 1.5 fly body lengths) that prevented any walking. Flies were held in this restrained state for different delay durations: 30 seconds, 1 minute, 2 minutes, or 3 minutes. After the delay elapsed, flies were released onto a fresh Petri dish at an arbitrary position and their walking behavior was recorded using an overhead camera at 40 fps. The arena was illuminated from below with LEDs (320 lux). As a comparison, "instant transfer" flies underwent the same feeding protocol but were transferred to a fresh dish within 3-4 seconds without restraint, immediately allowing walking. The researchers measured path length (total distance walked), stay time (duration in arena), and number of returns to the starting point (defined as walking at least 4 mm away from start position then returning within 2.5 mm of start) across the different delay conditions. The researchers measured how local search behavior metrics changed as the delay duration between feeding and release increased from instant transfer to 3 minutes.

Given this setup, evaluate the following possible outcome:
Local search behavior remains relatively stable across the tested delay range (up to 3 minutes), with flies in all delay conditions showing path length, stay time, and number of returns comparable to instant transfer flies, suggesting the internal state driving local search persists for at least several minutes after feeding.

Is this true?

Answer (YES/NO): NO